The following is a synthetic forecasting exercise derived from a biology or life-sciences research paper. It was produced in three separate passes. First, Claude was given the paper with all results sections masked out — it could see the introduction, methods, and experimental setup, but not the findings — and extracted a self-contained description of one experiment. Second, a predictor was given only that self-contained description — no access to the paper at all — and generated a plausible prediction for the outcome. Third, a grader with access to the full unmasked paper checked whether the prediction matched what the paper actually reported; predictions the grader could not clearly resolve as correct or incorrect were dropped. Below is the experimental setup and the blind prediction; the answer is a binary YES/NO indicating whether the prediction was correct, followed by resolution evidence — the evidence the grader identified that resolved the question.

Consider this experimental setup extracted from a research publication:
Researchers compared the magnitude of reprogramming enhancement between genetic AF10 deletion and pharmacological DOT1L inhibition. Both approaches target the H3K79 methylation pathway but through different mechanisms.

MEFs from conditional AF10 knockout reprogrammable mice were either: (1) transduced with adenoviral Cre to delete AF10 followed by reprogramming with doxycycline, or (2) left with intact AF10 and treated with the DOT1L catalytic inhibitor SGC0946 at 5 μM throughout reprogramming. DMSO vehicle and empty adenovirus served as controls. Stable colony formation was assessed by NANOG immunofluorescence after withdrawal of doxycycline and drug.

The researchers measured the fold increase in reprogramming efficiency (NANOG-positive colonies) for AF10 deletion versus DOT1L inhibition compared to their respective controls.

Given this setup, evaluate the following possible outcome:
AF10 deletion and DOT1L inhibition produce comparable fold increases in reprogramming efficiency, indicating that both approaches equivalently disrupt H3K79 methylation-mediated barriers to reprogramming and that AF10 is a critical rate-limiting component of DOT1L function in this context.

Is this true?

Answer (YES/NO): NO